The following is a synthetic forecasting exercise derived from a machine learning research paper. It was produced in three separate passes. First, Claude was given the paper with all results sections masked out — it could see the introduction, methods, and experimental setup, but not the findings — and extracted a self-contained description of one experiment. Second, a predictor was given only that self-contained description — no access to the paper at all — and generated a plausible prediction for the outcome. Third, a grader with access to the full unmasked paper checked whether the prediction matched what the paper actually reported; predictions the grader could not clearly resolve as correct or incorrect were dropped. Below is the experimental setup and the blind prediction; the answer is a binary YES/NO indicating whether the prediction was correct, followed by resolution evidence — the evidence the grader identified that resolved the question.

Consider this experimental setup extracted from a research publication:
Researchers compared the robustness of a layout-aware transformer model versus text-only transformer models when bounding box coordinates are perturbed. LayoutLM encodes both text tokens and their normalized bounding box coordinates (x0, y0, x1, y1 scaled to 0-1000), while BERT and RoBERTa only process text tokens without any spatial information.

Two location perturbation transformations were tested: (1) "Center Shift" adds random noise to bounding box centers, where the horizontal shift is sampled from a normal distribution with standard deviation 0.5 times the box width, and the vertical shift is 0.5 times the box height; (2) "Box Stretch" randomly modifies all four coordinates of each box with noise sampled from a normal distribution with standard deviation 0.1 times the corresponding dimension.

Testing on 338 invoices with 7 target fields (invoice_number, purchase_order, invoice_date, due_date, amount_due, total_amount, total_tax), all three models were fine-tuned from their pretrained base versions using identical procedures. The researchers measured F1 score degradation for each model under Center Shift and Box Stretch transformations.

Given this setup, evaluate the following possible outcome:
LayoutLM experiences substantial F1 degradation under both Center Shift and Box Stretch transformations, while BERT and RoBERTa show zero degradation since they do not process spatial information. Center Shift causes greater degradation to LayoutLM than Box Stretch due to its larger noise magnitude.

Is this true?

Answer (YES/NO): NO